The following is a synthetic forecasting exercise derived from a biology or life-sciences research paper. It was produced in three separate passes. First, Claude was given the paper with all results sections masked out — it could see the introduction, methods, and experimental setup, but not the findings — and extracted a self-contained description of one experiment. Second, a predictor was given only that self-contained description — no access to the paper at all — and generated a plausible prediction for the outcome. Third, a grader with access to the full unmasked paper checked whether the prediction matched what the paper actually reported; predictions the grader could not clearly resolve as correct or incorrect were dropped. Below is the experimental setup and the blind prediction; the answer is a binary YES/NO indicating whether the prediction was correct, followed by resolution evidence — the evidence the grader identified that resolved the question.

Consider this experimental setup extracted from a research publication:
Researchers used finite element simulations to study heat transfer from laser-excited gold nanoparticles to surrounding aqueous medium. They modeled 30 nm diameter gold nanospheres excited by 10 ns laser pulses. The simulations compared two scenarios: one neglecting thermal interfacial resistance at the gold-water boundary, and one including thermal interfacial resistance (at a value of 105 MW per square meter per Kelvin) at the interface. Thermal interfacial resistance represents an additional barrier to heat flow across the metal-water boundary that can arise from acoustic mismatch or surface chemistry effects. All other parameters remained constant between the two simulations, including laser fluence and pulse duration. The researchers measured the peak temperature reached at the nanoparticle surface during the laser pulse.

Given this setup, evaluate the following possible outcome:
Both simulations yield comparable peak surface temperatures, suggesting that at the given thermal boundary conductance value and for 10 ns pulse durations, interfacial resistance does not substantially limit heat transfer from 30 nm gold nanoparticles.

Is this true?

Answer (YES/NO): NO